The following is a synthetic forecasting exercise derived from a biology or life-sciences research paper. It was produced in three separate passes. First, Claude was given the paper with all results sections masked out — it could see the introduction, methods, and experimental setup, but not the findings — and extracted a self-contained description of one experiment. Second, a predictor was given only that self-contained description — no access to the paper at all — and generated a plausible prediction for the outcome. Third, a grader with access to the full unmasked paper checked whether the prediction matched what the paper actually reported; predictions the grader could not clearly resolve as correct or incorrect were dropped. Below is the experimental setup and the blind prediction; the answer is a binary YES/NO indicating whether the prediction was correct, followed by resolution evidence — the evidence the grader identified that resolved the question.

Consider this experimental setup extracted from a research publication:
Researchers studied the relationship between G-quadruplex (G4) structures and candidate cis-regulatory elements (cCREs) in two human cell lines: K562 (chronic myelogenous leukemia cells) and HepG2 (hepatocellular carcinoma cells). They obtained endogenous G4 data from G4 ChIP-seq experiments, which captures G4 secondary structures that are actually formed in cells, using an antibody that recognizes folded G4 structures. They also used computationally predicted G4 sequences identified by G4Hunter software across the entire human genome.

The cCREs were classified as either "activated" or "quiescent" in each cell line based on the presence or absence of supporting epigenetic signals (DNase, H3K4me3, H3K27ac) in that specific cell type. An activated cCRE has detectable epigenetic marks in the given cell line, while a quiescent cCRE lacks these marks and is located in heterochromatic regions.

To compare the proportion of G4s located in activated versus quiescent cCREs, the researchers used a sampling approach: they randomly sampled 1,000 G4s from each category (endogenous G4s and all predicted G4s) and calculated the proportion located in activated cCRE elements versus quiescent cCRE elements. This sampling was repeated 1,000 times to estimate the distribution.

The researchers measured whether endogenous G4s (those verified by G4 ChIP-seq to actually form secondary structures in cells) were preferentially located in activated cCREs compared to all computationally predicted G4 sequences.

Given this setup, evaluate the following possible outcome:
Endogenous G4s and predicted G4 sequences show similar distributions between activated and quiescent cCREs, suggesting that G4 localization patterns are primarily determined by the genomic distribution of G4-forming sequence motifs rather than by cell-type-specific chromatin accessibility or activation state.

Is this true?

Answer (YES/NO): NO